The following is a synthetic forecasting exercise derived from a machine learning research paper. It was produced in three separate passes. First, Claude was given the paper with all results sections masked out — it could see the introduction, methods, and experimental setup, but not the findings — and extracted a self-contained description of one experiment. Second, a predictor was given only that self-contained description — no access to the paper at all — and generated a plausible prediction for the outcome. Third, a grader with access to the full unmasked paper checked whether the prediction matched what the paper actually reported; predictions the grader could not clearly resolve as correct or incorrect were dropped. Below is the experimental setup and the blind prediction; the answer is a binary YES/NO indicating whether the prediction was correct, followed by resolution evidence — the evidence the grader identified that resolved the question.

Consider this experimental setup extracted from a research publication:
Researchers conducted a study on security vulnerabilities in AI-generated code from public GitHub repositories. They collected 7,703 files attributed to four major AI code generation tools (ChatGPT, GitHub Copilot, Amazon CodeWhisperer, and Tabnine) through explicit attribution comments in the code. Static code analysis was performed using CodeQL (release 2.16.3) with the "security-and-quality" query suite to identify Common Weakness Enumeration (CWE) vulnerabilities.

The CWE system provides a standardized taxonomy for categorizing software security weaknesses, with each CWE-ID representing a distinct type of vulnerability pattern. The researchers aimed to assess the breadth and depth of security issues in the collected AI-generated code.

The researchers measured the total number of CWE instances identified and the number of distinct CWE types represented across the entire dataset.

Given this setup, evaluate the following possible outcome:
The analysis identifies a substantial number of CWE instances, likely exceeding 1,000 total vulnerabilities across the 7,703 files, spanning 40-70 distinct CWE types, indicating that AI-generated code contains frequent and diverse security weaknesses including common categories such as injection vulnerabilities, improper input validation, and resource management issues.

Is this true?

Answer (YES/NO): NO